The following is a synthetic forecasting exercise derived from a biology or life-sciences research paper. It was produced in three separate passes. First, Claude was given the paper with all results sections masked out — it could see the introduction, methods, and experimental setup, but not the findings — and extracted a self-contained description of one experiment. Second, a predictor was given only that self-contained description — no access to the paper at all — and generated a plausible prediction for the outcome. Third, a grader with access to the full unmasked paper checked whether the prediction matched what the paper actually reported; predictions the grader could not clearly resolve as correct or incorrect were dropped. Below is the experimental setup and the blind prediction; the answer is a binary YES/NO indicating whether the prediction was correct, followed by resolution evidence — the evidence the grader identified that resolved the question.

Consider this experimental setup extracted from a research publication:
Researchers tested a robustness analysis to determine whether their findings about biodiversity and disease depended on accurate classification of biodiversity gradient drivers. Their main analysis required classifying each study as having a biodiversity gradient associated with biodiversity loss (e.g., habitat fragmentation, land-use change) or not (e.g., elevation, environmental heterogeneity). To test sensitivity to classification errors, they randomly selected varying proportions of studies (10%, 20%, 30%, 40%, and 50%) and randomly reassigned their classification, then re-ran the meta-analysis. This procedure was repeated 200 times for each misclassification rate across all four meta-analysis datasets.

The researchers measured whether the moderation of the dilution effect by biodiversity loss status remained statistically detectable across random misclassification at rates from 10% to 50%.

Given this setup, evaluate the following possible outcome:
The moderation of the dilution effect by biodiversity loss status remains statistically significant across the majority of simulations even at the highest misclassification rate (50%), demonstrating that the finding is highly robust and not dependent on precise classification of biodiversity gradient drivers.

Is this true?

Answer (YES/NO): YES